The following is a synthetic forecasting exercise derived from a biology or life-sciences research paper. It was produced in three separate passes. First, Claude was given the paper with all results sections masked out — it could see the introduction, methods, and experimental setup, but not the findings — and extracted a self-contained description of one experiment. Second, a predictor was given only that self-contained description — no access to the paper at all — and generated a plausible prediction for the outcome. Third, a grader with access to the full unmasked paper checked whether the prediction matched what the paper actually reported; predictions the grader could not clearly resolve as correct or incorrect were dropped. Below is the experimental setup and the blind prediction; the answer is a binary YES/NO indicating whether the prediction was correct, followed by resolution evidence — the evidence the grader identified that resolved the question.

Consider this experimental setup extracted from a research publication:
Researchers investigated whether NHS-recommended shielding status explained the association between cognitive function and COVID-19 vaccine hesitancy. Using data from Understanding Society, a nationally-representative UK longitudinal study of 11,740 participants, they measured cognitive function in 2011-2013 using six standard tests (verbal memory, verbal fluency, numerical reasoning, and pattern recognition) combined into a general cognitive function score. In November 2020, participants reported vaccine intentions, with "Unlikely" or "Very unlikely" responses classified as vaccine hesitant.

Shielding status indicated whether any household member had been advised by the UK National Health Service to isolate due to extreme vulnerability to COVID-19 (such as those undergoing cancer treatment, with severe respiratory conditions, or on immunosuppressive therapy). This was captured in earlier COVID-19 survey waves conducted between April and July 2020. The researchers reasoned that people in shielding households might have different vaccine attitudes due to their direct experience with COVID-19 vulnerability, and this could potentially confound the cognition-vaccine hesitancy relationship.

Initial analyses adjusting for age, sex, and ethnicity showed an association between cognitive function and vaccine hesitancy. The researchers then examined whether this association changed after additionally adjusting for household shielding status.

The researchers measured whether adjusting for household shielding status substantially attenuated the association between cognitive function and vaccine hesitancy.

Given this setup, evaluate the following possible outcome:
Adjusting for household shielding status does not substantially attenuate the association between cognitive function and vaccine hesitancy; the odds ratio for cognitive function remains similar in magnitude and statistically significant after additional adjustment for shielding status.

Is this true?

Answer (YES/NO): YES